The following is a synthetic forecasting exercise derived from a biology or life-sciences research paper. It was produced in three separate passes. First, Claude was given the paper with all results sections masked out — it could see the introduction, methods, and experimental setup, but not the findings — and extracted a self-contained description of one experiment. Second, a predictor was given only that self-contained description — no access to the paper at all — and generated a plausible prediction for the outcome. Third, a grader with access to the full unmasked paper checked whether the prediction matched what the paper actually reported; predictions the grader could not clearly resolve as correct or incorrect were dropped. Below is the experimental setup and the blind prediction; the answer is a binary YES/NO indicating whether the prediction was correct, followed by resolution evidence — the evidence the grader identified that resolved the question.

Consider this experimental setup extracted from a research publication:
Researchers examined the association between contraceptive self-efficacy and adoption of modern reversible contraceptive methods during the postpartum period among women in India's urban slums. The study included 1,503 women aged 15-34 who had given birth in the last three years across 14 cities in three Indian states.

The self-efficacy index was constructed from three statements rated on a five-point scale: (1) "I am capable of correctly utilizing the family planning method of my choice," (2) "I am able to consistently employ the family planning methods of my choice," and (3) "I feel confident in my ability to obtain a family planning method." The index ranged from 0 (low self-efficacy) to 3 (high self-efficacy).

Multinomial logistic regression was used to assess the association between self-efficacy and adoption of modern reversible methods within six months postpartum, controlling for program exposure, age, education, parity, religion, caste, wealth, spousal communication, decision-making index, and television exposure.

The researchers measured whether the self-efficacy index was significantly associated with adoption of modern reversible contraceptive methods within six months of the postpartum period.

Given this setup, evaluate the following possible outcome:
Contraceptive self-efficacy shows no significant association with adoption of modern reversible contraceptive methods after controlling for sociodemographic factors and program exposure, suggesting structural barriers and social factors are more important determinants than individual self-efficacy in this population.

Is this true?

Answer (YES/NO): NO